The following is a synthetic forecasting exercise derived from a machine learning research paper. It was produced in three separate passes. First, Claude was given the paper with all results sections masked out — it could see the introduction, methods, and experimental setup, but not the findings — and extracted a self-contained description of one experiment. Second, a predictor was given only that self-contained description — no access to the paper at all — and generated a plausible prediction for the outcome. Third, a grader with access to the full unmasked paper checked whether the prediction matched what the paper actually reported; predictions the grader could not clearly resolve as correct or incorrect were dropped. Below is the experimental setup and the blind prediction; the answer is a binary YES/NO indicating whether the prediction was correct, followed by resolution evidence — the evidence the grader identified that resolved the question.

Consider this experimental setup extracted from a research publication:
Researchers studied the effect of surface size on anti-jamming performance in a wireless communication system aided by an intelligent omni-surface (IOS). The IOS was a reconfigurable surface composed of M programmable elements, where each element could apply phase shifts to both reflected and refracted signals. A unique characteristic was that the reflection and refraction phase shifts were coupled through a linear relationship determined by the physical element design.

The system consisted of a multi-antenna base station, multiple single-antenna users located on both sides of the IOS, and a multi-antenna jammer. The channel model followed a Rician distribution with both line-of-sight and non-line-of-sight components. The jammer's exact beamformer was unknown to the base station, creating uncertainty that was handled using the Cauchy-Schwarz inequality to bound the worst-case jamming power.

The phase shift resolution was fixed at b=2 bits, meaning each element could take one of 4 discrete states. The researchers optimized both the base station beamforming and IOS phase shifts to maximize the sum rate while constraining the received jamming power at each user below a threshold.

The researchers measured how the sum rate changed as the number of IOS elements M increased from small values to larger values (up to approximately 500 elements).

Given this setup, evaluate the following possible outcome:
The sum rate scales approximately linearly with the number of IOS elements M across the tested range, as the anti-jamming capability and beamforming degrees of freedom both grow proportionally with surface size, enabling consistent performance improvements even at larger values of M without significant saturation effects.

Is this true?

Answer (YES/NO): NO